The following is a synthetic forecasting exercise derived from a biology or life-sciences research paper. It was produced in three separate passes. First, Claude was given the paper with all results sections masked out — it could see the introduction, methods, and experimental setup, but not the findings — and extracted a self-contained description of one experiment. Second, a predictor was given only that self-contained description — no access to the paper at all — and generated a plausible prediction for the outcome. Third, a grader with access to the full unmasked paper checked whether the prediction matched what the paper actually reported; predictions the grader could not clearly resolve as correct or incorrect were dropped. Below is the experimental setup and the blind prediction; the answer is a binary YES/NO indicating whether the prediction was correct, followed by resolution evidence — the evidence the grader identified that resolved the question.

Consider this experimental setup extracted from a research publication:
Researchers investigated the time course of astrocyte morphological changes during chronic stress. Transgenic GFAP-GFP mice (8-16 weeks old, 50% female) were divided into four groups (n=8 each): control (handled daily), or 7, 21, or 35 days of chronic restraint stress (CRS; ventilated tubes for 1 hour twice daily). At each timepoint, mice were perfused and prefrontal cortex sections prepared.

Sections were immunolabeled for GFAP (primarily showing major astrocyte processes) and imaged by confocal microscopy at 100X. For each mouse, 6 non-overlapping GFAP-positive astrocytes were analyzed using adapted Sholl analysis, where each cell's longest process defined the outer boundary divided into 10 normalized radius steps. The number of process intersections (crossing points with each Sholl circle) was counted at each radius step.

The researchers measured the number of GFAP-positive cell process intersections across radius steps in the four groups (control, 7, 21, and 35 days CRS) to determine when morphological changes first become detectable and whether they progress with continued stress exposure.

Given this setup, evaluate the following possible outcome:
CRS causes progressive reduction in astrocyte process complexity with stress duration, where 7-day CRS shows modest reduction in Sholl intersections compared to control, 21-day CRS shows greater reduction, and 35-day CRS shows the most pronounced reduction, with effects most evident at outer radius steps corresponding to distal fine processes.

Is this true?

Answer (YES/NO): NO